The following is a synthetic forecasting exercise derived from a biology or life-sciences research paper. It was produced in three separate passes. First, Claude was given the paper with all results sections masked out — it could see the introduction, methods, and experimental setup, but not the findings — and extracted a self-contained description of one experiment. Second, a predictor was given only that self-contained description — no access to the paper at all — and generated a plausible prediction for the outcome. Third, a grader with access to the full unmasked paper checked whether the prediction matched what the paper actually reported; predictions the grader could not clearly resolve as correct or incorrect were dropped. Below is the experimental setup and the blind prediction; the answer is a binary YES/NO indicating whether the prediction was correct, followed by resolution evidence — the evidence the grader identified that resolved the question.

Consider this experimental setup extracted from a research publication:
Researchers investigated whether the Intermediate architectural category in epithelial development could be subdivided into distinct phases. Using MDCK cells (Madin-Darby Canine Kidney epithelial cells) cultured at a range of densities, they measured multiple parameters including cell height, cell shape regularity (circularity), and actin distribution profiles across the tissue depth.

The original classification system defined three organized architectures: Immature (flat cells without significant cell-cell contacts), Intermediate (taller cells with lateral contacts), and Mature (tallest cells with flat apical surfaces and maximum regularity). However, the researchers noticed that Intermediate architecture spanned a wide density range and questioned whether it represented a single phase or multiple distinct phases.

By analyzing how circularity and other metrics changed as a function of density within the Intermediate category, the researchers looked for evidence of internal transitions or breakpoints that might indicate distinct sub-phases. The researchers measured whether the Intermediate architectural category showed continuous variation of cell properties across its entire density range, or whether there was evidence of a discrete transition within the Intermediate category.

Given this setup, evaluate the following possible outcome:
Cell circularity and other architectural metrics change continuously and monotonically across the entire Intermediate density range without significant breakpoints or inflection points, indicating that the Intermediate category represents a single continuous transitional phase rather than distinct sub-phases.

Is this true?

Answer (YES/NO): NO